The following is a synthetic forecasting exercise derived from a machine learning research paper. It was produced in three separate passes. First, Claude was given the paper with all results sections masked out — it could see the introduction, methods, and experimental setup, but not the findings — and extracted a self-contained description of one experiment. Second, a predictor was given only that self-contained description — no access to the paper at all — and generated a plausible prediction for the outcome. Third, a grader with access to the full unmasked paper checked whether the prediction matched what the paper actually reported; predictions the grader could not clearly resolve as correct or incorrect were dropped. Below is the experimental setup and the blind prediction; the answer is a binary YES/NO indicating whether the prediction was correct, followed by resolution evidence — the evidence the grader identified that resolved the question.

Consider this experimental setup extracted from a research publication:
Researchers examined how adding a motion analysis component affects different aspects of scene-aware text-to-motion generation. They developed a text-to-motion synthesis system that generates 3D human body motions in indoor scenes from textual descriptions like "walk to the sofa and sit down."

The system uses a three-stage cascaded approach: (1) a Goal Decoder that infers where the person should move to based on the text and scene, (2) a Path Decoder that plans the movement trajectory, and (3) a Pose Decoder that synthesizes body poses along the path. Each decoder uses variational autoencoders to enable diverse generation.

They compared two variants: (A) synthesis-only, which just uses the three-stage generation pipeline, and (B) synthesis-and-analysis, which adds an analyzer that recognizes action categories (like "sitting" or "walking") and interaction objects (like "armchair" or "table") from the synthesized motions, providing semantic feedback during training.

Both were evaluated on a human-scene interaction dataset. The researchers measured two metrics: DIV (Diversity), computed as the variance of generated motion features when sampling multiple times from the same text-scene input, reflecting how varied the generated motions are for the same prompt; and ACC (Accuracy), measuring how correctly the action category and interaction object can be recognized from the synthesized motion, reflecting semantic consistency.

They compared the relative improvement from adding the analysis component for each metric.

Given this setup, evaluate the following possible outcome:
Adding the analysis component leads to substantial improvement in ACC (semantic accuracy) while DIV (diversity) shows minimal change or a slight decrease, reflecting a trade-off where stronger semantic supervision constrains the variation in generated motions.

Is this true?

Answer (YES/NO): NO